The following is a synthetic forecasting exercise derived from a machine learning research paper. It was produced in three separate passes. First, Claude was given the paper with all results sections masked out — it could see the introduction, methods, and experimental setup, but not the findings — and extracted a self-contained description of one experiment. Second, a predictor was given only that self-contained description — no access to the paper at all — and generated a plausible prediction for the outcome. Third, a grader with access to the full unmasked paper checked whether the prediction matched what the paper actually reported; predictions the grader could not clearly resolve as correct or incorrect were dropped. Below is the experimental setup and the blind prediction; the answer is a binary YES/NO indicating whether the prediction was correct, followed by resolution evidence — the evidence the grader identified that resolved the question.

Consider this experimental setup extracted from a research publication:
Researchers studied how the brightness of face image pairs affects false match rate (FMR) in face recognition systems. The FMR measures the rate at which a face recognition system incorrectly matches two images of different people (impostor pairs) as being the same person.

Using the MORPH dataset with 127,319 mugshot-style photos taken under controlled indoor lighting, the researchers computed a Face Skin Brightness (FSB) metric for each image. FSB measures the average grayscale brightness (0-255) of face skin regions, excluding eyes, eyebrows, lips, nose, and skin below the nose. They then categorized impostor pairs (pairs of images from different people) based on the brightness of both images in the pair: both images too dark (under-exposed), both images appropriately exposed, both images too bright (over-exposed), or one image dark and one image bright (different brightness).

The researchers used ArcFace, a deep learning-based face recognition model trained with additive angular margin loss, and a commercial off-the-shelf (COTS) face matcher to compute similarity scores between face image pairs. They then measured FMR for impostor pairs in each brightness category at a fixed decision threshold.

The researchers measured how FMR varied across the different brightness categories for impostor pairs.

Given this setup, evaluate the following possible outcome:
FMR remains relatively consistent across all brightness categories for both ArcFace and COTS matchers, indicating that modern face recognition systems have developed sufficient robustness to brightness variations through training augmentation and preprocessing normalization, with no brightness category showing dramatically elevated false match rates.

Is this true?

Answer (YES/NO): NO